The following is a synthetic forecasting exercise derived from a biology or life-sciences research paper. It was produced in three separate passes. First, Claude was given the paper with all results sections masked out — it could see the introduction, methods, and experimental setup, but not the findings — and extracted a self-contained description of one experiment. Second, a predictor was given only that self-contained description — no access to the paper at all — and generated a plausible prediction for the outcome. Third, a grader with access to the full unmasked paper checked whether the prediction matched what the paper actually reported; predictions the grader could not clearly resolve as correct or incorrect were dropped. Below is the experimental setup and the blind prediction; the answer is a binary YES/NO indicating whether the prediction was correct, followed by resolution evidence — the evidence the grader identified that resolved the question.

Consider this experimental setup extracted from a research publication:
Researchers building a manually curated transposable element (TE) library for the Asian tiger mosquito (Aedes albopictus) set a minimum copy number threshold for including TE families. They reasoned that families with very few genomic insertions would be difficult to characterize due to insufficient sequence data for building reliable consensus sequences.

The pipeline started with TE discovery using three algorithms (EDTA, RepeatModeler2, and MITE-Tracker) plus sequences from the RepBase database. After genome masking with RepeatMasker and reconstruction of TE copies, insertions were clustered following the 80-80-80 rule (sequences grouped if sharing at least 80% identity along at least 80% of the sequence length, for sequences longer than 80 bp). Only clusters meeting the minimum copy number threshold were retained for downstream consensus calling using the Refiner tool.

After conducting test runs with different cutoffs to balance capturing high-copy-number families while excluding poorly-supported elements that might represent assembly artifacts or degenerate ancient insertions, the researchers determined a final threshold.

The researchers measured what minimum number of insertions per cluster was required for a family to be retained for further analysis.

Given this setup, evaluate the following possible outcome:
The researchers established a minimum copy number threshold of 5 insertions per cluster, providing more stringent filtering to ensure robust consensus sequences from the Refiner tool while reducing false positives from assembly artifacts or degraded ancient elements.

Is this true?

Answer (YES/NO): NO